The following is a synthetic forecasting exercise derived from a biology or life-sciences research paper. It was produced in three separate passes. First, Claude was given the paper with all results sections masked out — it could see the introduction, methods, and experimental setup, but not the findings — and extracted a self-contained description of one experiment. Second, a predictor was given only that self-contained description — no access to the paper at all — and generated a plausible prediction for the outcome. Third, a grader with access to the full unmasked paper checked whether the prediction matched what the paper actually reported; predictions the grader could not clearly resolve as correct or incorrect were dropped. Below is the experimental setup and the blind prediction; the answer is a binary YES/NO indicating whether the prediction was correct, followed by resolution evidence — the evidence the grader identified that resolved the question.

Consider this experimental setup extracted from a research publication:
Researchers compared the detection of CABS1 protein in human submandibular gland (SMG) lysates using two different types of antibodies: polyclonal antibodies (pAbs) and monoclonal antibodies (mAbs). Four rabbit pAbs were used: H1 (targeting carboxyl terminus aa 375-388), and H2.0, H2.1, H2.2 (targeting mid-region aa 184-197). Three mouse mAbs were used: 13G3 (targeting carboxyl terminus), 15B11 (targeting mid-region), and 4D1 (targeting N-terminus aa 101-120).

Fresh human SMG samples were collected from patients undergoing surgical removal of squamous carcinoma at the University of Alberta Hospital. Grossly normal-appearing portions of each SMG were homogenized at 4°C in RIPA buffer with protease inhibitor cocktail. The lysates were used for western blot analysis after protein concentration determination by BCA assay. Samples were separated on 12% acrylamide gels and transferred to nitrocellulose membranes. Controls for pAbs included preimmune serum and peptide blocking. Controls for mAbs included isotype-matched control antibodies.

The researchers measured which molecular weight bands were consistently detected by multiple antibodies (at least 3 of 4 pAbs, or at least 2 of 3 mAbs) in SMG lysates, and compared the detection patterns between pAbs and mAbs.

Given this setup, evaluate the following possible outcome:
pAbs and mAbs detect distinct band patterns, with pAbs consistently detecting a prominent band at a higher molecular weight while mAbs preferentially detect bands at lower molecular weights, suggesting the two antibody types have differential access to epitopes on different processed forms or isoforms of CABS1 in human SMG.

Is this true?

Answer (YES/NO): NO